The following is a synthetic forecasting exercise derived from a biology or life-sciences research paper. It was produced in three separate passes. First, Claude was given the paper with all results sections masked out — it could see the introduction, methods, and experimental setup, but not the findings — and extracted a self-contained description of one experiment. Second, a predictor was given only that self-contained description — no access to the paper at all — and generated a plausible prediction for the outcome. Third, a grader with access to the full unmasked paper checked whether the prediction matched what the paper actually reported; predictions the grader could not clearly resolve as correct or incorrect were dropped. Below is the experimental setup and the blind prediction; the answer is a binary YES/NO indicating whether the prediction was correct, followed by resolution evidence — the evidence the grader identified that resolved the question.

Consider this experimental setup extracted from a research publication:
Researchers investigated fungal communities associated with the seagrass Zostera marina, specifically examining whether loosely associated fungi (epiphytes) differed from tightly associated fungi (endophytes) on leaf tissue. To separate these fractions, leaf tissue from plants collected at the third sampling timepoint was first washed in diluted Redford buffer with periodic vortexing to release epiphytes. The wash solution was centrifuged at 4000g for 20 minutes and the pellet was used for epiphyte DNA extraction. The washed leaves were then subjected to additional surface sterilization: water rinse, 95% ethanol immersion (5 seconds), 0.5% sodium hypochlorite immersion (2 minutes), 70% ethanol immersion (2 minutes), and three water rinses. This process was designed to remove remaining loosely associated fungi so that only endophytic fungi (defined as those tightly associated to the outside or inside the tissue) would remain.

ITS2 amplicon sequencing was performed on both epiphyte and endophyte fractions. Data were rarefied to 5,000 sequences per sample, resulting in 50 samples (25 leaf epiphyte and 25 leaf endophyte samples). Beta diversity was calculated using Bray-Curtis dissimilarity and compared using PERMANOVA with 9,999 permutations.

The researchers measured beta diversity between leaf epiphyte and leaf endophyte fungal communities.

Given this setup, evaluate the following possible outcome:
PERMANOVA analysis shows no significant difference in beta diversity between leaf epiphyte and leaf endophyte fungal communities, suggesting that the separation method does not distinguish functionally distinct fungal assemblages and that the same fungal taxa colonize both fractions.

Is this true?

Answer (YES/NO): NO